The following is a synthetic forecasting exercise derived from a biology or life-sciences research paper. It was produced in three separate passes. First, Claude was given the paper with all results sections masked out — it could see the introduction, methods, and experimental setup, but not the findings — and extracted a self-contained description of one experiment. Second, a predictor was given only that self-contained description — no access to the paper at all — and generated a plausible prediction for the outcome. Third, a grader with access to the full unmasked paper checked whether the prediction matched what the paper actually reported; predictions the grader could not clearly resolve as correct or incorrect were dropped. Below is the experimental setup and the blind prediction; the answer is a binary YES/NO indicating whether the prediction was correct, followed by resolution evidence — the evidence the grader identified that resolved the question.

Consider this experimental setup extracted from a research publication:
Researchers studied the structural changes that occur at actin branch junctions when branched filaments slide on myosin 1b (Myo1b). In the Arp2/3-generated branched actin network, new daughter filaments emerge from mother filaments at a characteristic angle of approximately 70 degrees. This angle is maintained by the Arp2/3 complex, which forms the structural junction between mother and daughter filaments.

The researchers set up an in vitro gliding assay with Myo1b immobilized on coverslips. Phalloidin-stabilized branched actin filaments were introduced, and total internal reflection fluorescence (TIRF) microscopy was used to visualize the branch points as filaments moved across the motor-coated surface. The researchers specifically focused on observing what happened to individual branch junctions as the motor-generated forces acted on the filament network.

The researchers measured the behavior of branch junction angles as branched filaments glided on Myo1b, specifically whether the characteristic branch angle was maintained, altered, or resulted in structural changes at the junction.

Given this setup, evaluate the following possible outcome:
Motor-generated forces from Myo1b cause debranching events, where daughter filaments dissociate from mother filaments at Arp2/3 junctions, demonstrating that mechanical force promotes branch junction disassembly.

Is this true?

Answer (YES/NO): YES